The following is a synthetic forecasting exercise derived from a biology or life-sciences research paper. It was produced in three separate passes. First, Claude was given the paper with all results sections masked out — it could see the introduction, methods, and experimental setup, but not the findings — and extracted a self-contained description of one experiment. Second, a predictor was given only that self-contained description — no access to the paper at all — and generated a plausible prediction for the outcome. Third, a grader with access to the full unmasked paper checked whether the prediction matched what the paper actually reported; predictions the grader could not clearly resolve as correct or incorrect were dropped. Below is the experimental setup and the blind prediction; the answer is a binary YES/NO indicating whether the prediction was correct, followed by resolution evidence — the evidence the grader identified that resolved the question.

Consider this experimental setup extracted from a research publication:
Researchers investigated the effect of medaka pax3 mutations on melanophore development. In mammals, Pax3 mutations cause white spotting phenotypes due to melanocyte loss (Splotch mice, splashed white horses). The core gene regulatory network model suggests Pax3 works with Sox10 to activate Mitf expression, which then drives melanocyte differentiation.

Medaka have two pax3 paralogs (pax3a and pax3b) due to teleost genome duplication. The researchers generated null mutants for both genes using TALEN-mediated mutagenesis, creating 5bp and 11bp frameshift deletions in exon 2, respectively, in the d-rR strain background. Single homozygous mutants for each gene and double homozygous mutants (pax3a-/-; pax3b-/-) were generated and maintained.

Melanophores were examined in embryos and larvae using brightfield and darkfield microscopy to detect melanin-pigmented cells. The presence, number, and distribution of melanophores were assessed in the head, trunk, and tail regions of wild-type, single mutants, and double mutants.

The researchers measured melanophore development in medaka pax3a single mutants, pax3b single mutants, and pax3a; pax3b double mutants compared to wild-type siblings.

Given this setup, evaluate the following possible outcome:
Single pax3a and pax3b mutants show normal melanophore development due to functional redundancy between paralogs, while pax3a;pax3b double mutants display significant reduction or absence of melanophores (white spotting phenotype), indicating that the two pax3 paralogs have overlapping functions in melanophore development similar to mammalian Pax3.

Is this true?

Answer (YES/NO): NO